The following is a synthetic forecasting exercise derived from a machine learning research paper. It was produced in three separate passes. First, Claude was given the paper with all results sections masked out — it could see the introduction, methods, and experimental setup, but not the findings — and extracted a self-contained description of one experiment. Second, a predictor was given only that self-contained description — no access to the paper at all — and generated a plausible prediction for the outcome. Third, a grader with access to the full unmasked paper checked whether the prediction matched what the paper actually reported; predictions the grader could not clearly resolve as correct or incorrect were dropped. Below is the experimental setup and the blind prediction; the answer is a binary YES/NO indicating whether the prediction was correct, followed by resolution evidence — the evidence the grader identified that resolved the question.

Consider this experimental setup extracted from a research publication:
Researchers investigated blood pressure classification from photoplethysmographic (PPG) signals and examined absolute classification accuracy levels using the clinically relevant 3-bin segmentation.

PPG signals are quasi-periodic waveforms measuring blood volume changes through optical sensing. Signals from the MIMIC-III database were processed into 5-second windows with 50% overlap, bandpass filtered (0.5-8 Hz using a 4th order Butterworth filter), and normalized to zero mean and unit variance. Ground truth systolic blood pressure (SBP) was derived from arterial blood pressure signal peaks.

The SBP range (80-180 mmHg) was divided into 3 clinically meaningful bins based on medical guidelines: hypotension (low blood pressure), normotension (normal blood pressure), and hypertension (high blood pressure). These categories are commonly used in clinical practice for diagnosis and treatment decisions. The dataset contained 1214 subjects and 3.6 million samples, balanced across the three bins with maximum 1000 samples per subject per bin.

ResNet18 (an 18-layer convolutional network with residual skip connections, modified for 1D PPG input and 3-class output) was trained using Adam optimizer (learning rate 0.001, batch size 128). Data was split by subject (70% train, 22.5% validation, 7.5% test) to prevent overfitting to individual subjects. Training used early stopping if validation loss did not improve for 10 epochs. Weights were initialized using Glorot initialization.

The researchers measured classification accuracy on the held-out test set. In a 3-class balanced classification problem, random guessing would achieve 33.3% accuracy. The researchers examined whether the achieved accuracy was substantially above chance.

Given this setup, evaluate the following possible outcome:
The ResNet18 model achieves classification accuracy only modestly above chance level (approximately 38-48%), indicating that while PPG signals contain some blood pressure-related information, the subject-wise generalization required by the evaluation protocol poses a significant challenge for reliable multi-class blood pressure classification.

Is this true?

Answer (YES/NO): YES